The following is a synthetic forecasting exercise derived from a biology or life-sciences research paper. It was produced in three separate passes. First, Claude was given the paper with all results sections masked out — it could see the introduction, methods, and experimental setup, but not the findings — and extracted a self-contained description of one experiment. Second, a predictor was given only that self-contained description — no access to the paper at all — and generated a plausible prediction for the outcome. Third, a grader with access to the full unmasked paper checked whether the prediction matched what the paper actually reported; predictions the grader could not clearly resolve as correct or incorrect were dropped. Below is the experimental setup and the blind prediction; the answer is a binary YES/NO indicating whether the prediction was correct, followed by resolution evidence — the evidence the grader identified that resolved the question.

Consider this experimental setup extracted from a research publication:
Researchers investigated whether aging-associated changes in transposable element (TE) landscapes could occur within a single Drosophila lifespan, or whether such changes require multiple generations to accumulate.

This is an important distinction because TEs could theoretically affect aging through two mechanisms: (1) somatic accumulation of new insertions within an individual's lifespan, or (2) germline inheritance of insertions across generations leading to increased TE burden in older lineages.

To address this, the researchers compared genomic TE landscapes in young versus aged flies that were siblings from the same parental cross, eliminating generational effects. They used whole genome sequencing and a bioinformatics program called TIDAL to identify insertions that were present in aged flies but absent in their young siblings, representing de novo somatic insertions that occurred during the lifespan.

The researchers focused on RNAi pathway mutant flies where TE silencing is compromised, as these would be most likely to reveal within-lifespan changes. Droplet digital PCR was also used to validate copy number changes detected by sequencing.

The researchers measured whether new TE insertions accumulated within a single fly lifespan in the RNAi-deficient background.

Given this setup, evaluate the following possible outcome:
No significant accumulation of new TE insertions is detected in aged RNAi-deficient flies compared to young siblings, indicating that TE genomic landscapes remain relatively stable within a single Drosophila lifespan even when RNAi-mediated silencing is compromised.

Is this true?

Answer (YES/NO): NO